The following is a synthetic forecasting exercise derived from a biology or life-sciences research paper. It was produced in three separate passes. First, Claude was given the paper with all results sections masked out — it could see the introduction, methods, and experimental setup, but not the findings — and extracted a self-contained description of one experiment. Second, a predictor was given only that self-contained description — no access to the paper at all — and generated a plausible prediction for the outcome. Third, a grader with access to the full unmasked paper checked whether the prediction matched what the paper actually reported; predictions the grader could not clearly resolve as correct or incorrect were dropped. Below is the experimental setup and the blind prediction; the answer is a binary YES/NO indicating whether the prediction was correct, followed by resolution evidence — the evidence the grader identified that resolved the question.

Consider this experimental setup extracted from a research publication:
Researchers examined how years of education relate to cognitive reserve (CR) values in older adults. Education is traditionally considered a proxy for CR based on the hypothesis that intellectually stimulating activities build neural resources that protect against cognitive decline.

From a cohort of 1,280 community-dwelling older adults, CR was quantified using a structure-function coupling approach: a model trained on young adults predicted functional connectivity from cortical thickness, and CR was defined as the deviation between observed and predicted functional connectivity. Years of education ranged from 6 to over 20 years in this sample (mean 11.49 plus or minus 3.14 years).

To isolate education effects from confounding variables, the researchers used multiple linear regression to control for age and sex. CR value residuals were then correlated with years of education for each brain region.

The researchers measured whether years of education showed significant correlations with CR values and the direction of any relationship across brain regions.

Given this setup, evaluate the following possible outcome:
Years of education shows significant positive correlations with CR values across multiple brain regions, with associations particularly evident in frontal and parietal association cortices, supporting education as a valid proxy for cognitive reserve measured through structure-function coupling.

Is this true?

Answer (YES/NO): NO